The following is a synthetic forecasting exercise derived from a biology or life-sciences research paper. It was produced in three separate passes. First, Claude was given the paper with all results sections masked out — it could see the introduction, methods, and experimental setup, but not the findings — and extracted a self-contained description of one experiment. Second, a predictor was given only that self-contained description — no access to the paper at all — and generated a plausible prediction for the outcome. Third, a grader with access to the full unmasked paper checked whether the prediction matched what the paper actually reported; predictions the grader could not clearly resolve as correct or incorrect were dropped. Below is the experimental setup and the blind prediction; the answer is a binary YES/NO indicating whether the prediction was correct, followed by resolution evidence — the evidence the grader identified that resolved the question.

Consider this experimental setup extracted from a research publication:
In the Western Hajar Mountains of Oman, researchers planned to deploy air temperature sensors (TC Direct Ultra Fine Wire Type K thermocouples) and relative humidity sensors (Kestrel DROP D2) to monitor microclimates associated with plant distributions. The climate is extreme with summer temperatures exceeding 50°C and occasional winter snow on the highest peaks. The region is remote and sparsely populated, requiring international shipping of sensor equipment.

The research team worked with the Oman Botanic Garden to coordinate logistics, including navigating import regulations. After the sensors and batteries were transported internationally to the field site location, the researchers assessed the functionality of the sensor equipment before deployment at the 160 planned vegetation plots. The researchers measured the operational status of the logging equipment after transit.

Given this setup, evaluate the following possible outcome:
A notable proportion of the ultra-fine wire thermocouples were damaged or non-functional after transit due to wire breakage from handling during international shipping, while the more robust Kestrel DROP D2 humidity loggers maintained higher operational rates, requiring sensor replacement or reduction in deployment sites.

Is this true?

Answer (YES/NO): NO